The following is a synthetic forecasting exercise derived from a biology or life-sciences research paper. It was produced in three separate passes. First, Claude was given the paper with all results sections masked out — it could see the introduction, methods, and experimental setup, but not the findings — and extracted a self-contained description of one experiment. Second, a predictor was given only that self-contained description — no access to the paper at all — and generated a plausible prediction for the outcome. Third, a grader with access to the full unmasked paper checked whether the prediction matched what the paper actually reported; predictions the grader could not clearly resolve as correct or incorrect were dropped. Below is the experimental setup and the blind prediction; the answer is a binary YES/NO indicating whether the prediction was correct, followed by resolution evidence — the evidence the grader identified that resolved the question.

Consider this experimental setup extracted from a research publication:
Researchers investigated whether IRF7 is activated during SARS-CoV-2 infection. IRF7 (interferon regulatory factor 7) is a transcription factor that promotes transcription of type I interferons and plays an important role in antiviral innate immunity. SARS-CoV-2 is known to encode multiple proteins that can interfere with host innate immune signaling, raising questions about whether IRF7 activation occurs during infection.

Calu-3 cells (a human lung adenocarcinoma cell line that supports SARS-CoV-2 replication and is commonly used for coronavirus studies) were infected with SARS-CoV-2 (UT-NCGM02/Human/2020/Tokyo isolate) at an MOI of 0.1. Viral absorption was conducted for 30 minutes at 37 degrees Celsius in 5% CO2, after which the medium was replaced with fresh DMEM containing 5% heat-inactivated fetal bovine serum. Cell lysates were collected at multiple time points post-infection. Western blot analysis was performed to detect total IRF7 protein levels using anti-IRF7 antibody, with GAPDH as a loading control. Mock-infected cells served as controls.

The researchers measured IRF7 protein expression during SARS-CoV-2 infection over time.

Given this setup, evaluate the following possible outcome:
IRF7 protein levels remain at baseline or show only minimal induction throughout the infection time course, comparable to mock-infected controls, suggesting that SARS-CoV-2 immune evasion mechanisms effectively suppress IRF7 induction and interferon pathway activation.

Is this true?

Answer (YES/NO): NO